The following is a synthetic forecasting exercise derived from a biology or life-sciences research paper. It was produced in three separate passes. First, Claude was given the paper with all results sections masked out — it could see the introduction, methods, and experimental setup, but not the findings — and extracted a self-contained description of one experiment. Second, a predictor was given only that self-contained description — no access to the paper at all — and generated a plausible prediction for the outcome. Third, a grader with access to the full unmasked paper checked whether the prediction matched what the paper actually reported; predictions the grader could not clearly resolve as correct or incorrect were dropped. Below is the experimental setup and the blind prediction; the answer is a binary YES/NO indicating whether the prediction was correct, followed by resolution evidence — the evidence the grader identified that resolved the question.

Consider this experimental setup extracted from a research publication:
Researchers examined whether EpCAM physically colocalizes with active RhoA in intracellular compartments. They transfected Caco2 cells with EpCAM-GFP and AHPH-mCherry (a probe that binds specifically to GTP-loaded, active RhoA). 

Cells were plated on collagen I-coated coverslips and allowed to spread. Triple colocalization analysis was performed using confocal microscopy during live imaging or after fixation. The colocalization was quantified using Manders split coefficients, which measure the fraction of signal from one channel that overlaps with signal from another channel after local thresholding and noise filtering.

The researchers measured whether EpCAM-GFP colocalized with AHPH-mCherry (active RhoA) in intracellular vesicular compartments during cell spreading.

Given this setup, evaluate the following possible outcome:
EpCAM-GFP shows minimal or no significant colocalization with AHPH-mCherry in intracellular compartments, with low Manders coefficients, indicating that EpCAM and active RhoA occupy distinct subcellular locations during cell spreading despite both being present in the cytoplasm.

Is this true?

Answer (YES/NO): NO